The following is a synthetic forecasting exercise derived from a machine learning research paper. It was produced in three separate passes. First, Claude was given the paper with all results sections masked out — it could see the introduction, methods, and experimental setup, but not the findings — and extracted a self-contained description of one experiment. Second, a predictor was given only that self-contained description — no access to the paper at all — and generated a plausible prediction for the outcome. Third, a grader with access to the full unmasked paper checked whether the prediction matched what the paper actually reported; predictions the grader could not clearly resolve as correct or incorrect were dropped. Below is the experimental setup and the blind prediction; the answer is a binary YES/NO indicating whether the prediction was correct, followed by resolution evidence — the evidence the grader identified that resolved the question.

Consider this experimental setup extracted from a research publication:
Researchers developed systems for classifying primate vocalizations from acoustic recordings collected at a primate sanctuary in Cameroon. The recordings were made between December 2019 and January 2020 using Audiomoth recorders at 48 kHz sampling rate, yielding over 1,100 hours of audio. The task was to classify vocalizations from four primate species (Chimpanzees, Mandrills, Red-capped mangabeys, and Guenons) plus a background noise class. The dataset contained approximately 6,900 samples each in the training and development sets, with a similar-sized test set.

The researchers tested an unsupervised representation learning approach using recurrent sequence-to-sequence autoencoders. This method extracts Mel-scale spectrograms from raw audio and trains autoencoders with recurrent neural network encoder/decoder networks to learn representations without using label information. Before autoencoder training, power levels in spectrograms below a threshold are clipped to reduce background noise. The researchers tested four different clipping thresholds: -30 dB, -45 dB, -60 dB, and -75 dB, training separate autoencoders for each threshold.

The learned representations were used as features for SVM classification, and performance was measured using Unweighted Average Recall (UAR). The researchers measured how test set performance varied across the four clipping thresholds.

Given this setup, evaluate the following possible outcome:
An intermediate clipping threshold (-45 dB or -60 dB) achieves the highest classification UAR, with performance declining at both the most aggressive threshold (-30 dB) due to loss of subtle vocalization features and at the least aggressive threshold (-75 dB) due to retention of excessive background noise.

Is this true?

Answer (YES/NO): YES